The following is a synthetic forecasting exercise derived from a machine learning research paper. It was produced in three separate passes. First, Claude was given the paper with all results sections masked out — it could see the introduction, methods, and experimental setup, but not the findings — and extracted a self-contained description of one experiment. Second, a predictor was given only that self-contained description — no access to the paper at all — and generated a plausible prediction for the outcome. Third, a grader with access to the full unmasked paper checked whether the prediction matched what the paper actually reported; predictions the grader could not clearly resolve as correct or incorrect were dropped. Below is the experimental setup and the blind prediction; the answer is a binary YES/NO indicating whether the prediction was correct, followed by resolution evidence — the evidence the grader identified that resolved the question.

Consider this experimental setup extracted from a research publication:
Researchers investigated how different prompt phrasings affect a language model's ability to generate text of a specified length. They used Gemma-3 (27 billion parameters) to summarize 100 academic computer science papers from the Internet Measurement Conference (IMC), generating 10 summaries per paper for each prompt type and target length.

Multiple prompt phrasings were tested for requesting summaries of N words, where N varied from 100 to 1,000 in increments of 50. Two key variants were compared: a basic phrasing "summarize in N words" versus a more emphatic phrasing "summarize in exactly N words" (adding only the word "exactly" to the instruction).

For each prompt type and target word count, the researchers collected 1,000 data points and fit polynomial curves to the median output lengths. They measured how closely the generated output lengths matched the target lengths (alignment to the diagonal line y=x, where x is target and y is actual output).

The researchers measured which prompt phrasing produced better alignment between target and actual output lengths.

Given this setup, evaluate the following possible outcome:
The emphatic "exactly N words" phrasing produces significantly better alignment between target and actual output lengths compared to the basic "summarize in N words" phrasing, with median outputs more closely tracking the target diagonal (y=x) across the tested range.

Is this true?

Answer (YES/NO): YES